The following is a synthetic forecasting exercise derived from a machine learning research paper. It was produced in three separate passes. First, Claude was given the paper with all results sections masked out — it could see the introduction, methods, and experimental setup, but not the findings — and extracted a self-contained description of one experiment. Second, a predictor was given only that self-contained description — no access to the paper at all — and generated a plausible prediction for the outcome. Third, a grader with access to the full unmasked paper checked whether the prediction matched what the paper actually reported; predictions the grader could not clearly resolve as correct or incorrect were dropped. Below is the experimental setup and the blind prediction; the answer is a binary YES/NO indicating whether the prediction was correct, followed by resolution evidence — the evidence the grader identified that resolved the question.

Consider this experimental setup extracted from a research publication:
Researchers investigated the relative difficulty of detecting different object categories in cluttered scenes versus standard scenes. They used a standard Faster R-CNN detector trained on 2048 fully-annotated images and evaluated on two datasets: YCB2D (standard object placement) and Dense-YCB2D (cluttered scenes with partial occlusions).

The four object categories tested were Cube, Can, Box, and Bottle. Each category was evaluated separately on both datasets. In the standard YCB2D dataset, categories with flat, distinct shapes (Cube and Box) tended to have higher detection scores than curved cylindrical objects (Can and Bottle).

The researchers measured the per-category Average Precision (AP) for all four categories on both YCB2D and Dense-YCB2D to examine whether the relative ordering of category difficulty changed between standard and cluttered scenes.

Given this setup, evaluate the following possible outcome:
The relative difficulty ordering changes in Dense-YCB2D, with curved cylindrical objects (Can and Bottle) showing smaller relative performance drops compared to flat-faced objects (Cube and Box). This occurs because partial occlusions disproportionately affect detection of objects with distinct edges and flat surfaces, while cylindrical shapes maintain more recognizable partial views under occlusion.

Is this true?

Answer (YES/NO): NO